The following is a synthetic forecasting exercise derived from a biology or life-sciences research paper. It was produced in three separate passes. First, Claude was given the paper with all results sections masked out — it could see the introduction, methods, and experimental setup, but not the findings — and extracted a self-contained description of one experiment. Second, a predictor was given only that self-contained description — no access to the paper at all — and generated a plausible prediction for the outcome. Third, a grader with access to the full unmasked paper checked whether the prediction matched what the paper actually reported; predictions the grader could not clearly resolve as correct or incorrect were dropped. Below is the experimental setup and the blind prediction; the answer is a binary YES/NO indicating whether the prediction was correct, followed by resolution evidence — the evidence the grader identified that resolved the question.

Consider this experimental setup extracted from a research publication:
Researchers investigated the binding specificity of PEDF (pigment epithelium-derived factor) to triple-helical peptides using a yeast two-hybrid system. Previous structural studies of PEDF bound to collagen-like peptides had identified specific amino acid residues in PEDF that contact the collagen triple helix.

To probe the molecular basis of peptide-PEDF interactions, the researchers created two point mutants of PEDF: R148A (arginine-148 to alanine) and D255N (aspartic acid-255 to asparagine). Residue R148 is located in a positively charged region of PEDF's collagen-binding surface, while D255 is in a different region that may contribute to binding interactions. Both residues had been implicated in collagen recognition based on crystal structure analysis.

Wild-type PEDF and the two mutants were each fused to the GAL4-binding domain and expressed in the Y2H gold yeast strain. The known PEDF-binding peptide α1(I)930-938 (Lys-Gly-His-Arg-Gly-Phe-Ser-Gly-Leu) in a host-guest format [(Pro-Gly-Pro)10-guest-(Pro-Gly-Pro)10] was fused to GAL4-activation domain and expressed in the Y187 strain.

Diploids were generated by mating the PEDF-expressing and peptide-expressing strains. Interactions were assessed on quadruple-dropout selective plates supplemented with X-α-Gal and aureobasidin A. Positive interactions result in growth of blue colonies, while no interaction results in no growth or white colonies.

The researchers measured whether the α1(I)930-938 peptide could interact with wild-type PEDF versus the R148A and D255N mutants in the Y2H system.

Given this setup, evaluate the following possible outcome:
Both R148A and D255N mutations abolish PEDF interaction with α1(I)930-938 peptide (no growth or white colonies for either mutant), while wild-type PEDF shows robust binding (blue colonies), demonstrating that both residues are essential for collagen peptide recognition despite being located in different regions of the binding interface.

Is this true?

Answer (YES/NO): NO